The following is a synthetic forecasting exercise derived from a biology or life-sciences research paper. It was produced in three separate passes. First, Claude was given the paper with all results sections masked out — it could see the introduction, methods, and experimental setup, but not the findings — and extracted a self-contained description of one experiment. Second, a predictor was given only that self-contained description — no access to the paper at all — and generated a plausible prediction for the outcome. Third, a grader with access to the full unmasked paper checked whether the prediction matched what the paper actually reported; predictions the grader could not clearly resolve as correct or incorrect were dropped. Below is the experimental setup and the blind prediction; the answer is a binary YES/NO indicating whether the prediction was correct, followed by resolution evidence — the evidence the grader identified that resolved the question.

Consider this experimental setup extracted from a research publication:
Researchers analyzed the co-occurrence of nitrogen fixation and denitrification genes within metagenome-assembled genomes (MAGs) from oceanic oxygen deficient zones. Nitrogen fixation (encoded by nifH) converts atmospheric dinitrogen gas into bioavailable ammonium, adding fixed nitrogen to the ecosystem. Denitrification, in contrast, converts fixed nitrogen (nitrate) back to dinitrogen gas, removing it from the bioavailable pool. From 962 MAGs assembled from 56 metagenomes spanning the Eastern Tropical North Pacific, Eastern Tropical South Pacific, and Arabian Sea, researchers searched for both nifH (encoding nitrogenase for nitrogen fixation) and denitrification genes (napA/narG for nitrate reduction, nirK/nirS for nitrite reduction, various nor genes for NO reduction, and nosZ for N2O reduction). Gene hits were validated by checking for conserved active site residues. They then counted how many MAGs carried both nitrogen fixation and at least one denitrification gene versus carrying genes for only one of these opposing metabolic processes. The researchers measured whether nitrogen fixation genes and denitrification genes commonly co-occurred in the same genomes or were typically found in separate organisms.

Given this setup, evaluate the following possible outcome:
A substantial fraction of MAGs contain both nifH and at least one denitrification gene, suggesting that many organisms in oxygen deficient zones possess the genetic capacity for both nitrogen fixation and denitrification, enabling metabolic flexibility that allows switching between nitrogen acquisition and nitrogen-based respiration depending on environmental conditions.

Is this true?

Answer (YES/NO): NO